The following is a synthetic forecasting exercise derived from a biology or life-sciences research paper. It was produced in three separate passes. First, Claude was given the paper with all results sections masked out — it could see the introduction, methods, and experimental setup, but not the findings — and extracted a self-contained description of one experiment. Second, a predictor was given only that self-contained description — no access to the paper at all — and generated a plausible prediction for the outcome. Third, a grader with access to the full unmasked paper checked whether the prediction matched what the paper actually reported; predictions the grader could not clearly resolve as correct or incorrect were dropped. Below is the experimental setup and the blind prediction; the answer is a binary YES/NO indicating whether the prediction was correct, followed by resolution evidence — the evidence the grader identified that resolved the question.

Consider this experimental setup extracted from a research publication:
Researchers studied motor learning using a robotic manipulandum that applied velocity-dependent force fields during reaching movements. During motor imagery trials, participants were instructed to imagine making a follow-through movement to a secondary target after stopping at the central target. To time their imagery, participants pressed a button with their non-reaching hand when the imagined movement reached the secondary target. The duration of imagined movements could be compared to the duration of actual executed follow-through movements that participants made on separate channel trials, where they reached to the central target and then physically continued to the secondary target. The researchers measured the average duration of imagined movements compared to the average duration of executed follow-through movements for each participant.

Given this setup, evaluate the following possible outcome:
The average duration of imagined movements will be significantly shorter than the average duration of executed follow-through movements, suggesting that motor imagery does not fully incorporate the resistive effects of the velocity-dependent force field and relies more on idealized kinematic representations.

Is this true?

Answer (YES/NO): NO